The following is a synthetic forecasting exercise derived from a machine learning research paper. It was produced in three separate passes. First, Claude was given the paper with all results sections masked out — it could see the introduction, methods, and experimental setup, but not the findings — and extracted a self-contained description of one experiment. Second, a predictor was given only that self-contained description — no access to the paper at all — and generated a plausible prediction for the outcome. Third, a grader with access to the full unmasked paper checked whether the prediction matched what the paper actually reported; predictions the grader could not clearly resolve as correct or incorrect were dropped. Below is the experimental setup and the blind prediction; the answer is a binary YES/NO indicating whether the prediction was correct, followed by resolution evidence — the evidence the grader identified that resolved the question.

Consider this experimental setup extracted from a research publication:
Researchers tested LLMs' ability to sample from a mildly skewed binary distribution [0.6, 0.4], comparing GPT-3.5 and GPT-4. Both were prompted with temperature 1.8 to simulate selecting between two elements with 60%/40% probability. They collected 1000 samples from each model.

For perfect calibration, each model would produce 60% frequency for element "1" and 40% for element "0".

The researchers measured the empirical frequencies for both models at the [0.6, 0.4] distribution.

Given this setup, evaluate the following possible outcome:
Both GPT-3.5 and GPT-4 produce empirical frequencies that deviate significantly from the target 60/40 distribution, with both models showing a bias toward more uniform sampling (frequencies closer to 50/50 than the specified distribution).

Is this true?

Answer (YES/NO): NO